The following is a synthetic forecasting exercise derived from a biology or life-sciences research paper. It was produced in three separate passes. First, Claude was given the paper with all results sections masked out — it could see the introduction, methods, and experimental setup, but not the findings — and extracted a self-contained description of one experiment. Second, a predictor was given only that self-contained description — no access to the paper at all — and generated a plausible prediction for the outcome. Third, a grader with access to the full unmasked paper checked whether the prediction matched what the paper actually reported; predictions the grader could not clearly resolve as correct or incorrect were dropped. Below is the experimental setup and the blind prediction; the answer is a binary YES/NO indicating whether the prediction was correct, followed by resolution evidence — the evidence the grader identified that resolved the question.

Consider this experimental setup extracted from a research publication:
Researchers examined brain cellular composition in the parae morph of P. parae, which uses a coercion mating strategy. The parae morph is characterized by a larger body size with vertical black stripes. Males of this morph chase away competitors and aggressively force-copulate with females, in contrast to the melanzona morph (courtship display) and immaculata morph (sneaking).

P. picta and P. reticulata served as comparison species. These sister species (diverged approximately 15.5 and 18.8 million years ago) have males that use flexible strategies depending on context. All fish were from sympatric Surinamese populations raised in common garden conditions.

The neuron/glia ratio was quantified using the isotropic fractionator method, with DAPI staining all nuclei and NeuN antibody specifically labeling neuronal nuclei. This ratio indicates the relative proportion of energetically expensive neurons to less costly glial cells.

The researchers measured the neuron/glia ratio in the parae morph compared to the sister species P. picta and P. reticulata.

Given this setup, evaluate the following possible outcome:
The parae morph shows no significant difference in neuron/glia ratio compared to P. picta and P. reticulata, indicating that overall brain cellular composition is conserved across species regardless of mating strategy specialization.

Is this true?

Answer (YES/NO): NO